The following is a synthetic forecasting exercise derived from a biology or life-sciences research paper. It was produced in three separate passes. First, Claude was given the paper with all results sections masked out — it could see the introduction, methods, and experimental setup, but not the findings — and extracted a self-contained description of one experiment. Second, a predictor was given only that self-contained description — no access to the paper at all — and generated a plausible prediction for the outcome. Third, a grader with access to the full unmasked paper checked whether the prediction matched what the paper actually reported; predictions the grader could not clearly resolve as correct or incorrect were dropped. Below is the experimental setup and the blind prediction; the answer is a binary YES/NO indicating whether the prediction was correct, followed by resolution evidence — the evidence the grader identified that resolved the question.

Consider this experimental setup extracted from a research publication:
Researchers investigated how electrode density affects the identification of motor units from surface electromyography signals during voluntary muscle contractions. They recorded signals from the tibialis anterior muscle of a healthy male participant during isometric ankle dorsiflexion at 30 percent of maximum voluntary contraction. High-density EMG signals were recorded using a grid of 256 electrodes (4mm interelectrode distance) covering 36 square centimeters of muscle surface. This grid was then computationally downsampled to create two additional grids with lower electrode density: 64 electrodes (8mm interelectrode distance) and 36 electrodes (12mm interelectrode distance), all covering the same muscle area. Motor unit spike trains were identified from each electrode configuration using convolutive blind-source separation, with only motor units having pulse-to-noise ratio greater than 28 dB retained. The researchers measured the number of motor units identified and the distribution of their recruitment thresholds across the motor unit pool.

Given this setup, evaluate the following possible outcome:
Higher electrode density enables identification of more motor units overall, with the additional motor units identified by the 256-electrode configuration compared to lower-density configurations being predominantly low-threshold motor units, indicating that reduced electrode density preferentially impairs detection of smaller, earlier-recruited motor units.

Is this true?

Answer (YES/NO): YES